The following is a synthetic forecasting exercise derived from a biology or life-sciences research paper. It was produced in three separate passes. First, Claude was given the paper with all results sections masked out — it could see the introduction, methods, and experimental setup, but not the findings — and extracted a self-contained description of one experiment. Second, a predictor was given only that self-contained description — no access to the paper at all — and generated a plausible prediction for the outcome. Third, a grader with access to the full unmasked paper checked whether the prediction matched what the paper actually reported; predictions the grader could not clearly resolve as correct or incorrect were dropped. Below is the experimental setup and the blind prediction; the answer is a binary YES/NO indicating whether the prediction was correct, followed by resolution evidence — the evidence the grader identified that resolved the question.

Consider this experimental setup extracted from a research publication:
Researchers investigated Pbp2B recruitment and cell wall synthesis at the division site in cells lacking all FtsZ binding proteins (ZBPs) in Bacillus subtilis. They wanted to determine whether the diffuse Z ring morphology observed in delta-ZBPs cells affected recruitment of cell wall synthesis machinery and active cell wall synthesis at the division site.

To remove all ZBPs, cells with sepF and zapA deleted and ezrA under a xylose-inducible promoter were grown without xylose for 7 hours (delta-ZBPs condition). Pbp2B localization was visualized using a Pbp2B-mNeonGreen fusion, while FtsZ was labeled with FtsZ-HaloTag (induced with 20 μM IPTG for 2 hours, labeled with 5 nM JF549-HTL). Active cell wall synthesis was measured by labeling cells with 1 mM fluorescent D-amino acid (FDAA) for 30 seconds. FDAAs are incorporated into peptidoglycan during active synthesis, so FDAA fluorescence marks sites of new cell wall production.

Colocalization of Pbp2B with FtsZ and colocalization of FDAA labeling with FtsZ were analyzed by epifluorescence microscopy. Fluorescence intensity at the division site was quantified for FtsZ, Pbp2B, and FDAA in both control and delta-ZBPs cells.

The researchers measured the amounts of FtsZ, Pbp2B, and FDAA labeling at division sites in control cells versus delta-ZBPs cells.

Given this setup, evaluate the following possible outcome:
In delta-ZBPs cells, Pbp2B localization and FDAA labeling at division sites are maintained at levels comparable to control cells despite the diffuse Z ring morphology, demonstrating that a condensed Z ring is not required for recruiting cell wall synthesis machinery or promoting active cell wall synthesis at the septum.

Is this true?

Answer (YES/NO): NO